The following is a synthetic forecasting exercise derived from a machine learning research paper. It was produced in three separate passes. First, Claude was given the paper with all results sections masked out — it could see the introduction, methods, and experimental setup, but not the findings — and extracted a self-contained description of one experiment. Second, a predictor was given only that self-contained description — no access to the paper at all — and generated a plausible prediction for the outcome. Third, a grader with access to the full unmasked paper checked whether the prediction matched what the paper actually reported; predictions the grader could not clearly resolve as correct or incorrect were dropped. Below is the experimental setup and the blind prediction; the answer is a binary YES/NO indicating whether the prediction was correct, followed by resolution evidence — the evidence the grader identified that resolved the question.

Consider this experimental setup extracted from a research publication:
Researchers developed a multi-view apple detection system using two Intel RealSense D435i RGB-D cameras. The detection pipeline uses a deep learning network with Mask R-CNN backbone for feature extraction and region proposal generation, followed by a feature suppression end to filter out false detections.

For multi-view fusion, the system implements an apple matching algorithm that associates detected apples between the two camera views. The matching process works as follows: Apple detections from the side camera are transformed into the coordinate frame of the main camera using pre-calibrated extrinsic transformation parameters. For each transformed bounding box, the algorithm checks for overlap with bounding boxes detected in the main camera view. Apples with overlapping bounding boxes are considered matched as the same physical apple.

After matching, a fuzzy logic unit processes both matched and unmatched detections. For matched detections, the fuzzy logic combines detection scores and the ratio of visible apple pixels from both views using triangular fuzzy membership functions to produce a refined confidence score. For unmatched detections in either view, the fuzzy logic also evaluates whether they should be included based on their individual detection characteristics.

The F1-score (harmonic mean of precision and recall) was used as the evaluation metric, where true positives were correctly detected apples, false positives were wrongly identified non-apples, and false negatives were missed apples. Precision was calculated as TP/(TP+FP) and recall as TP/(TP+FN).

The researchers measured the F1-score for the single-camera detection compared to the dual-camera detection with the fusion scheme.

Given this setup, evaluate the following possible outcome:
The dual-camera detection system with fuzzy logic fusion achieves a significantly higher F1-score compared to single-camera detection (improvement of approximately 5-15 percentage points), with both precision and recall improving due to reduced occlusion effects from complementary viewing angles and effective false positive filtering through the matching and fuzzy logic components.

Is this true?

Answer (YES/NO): NO